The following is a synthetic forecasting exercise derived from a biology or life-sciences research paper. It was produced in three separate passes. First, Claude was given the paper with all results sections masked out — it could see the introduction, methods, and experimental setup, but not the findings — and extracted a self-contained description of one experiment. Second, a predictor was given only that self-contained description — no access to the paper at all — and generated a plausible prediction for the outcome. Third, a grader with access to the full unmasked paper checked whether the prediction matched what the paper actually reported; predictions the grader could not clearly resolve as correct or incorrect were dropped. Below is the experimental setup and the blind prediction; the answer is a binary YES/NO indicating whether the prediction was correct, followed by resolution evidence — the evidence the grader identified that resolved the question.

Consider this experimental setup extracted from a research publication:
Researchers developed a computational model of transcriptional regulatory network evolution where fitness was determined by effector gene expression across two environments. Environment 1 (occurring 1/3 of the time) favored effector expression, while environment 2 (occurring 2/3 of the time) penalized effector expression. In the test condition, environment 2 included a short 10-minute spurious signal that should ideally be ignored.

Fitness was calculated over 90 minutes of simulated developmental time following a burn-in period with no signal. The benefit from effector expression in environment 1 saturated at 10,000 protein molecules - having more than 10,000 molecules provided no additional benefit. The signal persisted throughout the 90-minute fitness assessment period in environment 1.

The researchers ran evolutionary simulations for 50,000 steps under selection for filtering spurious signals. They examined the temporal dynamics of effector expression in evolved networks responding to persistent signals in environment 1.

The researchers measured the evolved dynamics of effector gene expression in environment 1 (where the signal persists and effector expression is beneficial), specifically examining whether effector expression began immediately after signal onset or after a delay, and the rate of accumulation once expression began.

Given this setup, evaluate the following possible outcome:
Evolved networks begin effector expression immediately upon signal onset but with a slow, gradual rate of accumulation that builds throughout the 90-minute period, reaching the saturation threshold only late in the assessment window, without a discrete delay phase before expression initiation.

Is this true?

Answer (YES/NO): NO